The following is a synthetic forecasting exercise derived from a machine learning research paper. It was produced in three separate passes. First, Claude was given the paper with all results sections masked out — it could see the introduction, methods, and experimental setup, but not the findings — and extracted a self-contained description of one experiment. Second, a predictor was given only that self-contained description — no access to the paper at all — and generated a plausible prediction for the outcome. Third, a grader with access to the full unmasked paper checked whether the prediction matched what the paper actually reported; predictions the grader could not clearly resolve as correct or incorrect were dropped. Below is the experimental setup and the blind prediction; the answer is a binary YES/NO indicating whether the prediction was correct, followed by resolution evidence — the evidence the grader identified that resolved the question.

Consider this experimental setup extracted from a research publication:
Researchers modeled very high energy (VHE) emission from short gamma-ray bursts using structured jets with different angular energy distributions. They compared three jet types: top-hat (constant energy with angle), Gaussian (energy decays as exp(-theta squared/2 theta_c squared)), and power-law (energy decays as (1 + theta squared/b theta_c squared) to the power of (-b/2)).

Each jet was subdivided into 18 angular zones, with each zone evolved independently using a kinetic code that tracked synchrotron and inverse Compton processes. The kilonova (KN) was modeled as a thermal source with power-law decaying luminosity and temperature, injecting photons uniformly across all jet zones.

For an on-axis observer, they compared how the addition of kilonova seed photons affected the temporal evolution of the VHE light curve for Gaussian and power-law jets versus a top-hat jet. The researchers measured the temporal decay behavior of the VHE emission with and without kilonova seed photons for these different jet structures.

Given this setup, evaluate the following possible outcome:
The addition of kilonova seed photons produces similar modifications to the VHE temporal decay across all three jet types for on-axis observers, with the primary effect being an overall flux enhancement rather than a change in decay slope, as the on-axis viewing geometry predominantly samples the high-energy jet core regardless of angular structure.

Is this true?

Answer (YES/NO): NO